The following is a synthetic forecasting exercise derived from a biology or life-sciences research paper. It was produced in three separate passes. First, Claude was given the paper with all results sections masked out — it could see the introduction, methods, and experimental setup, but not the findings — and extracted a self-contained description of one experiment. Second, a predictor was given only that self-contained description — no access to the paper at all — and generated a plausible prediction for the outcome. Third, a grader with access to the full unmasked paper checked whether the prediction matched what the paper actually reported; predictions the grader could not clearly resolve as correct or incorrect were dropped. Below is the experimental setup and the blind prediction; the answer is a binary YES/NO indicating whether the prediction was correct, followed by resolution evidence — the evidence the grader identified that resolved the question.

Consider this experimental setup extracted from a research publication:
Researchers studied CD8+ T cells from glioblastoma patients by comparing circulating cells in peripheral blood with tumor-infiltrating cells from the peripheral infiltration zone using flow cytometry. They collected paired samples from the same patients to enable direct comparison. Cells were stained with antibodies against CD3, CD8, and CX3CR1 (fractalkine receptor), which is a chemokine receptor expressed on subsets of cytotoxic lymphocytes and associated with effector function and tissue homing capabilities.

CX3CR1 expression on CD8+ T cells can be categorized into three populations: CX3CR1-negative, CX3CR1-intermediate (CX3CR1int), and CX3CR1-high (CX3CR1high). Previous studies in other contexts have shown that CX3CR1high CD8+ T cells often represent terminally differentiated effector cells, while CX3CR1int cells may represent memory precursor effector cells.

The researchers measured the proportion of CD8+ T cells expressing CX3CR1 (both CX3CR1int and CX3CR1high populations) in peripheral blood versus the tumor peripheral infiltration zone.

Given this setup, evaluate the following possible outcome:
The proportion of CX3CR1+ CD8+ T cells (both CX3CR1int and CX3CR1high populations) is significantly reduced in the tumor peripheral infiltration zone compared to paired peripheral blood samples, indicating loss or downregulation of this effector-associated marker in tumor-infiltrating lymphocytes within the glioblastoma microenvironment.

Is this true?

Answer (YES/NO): YES